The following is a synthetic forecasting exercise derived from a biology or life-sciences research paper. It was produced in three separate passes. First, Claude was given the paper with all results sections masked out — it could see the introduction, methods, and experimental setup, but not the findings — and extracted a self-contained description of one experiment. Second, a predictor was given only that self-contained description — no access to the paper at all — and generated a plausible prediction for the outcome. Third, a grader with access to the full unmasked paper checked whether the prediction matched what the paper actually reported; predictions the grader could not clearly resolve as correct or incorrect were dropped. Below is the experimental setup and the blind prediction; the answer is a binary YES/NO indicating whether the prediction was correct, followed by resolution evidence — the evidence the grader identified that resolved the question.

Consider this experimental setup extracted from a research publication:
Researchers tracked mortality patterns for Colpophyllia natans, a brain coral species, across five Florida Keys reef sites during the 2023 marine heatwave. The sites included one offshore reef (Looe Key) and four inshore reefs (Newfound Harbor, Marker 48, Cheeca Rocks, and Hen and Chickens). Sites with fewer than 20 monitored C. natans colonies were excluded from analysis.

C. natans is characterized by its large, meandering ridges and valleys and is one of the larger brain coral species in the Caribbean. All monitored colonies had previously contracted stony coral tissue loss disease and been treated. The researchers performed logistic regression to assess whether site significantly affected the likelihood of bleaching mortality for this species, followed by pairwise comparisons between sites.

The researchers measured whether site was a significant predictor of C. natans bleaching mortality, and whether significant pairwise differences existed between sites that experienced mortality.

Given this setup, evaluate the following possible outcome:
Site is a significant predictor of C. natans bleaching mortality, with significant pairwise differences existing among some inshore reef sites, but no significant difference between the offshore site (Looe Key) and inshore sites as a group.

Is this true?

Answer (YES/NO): NO